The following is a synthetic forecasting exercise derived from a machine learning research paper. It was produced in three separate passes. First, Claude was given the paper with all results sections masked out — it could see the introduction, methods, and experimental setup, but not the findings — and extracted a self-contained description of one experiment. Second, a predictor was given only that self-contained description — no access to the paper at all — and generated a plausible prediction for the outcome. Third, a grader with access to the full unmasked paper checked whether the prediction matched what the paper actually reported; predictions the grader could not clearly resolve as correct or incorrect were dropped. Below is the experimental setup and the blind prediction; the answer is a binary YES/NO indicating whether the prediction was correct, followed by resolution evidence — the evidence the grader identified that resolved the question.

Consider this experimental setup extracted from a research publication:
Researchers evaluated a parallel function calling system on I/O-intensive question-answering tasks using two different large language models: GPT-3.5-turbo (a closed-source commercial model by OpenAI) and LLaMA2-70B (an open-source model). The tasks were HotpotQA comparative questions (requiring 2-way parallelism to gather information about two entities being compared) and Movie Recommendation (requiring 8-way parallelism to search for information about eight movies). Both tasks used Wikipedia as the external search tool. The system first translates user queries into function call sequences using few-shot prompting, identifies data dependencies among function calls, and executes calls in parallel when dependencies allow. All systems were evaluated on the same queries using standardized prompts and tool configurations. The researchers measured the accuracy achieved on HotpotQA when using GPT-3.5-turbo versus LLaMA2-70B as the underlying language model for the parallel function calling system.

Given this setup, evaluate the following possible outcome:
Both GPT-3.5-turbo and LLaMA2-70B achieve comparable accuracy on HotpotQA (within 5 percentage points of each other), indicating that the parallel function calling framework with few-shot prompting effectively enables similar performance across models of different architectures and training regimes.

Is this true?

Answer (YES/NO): NO